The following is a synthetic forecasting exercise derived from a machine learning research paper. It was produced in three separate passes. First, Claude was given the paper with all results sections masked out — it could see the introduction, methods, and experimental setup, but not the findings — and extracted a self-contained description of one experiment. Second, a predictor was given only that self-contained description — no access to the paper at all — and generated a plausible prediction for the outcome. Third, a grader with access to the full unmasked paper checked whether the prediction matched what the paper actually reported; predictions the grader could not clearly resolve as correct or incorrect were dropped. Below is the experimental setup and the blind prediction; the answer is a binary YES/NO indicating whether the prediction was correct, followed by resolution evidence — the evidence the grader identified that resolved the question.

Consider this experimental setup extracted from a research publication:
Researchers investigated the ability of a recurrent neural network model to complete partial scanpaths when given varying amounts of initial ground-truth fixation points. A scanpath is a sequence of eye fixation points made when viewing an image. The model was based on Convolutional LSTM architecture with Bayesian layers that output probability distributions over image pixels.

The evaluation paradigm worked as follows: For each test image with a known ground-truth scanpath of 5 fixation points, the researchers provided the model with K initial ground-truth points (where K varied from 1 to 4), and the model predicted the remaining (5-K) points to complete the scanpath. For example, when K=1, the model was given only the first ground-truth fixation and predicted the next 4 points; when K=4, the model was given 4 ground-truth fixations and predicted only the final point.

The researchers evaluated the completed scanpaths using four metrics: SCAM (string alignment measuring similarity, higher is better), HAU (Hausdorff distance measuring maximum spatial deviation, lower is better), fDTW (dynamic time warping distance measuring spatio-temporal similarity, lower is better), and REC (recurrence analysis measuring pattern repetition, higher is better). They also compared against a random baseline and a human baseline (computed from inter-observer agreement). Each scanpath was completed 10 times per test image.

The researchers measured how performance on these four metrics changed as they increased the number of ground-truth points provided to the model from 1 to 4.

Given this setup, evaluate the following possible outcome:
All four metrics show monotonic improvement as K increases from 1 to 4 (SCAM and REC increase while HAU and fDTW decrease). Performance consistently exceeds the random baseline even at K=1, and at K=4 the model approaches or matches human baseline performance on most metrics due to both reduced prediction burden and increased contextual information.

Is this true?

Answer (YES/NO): NO